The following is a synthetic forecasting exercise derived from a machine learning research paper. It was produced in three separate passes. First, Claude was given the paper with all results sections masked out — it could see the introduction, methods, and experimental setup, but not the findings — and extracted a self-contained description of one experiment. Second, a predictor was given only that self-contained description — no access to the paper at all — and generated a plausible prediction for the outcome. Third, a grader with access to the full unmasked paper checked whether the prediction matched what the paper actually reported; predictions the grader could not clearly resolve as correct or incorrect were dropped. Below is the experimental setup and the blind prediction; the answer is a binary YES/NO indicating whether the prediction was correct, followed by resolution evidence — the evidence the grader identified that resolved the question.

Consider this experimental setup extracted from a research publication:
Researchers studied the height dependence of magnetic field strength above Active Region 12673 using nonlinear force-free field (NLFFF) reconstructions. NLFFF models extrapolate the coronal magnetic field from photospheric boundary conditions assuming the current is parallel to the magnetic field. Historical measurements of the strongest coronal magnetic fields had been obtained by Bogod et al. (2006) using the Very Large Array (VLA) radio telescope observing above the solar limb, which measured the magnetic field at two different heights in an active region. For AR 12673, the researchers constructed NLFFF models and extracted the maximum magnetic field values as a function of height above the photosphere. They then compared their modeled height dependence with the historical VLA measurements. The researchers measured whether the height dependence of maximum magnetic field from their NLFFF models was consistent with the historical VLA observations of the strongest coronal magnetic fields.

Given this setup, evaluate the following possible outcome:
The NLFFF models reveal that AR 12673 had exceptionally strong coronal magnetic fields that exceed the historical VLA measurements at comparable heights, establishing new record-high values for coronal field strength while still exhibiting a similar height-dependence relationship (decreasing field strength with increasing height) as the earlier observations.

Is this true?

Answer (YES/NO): NO